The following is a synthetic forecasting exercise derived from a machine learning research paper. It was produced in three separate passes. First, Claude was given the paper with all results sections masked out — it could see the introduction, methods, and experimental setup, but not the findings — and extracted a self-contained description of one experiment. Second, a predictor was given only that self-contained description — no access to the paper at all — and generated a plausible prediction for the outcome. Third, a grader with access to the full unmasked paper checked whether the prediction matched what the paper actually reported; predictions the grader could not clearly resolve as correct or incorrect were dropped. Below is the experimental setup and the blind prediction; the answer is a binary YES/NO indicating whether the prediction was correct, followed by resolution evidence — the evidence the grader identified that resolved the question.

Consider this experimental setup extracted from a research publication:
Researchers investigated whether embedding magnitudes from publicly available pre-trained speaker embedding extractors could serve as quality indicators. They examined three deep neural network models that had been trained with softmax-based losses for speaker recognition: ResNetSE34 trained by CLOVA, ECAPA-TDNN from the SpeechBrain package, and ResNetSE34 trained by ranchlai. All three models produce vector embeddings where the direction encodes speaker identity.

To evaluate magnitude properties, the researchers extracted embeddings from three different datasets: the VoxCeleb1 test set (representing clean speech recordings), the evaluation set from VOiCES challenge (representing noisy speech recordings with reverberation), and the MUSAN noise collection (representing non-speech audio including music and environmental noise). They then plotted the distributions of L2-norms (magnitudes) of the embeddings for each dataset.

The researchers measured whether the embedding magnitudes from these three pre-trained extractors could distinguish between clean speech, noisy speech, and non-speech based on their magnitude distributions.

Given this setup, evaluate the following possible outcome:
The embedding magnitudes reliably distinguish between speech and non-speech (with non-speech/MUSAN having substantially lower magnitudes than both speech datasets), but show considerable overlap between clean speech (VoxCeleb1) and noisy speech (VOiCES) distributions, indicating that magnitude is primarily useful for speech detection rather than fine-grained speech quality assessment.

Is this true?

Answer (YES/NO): NO